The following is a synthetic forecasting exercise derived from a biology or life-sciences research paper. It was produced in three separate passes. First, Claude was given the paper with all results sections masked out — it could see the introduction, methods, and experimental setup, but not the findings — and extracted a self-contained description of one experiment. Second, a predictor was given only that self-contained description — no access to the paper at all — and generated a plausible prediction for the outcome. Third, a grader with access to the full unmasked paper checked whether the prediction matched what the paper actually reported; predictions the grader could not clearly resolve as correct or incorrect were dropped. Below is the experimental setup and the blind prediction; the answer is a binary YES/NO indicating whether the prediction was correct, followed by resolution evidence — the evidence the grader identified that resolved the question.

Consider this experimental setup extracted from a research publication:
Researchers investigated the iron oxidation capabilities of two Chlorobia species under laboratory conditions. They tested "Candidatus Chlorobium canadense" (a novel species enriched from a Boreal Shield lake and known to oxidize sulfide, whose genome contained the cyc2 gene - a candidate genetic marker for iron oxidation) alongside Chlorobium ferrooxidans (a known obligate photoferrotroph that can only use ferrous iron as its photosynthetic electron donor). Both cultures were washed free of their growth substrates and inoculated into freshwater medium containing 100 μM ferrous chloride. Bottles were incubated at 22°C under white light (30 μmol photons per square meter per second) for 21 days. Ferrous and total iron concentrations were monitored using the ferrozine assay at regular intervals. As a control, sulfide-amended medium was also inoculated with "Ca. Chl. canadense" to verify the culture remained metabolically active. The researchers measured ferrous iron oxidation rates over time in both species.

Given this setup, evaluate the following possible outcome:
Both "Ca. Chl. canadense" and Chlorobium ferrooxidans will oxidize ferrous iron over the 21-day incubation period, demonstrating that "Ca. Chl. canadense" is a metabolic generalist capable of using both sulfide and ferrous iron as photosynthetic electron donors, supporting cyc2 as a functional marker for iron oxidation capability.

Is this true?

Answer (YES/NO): NO